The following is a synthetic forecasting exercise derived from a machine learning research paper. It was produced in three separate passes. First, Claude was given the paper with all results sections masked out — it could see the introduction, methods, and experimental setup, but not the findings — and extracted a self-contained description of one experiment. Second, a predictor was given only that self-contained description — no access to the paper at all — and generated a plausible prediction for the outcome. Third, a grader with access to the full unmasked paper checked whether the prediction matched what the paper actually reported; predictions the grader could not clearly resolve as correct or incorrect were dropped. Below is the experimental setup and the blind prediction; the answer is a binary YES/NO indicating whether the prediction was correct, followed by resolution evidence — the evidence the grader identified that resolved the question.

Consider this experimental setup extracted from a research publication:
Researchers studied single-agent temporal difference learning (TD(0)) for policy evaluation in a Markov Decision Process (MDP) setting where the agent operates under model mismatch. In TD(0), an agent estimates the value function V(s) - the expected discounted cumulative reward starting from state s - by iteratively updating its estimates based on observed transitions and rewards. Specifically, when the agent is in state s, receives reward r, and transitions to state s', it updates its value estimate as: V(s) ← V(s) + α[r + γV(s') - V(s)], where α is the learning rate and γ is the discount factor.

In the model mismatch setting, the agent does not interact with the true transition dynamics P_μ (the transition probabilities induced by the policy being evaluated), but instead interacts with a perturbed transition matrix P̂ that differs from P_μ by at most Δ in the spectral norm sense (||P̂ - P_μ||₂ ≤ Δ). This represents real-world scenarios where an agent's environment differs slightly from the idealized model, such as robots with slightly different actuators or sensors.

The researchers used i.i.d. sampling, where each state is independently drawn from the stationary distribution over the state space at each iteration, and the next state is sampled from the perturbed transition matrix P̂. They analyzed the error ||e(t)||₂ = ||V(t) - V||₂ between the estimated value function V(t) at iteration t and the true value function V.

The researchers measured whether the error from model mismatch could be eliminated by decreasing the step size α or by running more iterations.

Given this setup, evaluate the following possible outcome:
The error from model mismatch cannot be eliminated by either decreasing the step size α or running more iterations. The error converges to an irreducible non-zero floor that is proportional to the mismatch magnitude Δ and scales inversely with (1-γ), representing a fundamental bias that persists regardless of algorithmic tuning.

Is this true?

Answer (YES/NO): NO